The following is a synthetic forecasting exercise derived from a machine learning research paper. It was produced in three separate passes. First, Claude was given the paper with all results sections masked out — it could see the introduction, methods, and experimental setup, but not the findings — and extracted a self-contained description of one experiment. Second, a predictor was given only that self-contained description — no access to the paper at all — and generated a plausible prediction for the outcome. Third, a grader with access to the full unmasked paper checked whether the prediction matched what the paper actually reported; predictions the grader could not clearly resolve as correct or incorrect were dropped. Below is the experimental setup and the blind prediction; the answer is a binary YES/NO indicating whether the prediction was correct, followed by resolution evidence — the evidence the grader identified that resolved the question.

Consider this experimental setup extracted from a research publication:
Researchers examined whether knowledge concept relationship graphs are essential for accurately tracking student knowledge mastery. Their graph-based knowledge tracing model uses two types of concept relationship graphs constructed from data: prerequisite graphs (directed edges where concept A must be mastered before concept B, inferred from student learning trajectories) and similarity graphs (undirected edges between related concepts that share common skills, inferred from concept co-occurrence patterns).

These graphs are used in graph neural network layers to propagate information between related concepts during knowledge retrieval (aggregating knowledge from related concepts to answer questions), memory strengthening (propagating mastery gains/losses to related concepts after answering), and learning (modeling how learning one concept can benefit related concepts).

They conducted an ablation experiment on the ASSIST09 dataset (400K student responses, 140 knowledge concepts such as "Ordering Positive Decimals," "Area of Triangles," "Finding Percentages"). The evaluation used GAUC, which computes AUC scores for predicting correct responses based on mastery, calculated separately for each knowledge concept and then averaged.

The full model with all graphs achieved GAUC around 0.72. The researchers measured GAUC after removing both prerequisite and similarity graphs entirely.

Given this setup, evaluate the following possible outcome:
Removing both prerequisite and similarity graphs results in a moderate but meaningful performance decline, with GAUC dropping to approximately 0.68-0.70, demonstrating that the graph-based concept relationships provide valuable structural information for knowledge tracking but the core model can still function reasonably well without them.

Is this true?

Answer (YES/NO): NO